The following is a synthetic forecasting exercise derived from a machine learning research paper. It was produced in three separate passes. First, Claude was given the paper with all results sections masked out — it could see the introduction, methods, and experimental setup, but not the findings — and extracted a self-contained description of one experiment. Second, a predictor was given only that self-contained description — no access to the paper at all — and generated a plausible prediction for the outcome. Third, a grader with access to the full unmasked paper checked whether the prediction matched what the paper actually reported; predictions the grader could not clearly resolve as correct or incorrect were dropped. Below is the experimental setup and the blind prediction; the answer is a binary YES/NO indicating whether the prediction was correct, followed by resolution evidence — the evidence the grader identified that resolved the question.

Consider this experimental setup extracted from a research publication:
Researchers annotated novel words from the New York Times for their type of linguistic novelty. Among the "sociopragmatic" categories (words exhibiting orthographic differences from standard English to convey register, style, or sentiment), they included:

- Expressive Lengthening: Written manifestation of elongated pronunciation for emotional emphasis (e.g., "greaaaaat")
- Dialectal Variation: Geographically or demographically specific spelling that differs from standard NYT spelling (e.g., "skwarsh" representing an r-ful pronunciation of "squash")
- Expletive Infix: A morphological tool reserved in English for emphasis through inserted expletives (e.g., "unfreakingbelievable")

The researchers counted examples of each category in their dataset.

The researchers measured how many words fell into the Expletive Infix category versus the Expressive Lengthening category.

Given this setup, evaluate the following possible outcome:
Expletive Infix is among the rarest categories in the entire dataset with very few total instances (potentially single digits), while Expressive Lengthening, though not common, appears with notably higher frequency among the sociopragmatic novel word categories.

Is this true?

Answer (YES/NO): YES